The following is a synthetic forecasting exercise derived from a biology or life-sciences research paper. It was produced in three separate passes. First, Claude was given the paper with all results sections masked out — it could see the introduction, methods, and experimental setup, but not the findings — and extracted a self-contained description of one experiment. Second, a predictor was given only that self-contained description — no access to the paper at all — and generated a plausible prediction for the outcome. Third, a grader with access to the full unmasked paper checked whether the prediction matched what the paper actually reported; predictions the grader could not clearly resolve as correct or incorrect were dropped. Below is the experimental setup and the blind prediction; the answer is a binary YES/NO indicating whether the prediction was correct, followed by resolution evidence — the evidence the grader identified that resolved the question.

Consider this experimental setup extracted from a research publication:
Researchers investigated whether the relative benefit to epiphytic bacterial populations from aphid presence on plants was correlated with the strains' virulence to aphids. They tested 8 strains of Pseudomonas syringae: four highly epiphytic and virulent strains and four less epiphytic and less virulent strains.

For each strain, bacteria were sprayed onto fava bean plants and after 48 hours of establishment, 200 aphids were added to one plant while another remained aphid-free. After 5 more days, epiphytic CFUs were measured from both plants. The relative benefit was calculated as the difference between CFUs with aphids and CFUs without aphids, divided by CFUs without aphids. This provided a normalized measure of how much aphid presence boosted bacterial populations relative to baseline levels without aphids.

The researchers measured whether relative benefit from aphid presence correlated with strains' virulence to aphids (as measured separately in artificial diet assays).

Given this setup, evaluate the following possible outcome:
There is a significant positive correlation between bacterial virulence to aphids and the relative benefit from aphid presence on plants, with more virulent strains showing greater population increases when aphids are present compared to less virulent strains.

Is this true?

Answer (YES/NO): NO